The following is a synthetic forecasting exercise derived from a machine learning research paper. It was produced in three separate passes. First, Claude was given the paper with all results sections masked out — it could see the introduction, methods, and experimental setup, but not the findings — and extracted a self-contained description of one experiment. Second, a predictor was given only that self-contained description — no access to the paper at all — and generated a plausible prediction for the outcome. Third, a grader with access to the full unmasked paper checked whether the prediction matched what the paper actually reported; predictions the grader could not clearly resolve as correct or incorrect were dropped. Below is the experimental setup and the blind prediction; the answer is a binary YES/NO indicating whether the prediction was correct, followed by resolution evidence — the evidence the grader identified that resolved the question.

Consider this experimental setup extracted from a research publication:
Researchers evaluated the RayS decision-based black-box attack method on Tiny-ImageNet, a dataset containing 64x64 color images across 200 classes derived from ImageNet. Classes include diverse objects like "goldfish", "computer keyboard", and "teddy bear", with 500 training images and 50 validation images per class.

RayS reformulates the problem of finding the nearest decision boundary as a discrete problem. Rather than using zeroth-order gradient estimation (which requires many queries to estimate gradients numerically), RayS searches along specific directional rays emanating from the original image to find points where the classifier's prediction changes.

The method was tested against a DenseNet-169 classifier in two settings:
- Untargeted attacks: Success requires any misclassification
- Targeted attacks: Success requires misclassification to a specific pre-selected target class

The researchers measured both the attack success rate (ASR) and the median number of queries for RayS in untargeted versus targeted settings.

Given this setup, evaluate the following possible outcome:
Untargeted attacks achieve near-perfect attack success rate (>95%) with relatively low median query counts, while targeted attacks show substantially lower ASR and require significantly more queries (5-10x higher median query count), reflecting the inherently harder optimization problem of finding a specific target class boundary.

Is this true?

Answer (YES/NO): NO